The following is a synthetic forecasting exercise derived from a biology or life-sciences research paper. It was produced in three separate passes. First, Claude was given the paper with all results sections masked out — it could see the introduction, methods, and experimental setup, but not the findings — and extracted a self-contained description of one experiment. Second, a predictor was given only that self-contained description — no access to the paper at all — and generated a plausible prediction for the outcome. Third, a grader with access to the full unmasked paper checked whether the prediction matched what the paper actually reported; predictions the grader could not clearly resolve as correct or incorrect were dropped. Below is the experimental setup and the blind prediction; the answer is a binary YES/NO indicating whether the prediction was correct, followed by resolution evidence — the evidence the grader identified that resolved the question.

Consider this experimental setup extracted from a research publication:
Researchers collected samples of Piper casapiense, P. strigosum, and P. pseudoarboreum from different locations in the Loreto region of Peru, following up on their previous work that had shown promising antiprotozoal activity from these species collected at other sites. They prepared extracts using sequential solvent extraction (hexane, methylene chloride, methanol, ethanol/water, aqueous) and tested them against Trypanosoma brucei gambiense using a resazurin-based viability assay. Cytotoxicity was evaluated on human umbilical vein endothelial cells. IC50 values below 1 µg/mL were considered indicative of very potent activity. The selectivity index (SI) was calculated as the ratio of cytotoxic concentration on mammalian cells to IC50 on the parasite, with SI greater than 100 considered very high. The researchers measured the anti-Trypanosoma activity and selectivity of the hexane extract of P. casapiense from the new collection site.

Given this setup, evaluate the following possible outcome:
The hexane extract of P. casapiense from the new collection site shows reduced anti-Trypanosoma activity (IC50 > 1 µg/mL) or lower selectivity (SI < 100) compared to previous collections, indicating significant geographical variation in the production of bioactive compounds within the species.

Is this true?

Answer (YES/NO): NO